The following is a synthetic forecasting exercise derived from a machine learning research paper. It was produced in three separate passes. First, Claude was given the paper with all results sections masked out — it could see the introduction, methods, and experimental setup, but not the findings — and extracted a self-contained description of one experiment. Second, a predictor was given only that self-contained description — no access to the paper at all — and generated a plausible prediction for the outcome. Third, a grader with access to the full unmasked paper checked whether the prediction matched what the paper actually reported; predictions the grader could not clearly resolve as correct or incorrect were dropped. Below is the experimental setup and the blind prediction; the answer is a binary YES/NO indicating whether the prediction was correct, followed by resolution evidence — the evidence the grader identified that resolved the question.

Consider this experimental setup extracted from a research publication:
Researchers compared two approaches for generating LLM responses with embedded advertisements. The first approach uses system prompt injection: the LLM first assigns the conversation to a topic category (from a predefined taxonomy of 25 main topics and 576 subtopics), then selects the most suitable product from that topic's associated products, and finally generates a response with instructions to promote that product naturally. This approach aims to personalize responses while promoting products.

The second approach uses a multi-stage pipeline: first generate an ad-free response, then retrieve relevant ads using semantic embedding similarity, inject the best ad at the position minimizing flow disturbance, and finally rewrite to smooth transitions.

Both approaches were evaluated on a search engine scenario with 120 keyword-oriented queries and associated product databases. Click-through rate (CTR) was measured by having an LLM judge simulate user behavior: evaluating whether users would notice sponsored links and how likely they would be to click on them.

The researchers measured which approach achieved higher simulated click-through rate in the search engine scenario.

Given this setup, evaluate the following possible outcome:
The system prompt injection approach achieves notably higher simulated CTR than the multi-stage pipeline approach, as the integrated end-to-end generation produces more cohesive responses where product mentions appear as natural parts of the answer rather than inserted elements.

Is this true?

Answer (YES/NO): YES